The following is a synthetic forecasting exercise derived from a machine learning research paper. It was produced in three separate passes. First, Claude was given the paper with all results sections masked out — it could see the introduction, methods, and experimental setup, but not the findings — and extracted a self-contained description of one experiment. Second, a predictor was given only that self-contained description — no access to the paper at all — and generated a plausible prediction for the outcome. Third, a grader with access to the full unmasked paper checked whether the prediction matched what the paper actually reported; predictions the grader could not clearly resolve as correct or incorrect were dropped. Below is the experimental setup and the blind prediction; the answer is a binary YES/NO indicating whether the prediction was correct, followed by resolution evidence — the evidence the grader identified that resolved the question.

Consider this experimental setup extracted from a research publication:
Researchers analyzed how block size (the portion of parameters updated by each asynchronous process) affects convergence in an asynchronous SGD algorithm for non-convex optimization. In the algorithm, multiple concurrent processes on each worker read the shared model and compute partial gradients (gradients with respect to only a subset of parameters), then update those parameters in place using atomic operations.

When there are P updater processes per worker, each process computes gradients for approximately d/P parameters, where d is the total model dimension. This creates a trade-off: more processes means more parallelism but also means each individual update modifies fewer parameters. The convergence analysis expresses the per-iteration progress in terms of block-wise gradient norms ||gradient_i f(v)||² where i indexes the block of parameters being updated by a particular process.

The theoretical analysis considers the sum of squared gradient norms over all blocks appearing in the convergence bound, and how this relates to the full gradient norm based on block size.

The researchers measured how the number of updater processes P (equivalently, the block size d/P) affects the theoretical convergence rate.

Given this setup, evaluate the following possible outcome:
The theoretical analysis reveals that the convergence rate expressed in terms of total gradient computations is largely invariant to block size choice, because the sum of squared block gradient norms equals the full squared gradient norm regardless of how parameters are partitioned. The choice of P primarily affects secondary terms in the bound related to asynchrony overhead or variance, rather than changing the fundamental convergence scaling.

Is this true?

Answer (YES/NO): NO